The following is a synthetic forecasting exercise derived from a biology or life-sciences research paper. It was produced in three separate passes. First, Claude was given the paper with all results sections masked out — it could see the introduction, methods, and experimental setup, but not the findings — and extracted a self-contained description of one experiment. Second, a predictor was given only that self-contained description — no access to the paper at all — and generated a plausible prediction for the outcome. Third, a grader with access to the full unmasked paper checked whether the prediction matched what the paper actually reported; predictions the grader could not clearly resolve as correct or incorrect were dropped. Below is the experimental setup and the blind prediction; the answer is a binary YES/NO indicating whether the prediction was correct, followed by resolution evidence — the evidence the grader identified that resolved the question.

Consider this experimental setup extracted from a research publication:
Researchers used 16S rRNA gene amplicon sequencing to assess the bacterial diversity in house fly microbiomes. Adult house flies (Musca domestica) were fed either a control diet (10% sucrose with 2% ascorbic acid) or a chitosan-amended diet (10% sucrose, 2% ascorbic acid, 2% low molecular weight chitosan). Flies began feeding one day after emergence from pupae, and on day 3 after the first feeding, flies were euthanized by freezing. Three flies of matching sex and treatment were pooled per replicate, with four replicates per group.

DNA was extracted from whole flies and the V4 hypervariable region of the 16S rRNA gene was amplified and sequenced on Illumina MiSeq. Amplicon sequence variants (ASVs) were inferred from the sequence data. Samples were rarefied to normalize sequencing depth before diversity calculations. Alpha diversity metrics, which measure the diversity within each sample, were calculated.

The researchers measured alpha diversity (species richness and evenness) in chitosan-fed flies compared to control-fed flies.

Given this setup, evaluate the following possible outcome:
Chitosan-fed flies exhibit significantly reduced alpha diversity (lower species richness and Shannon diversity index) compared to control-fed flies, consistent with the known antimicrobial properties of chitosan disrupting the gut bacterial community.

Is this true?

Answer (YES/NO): YES